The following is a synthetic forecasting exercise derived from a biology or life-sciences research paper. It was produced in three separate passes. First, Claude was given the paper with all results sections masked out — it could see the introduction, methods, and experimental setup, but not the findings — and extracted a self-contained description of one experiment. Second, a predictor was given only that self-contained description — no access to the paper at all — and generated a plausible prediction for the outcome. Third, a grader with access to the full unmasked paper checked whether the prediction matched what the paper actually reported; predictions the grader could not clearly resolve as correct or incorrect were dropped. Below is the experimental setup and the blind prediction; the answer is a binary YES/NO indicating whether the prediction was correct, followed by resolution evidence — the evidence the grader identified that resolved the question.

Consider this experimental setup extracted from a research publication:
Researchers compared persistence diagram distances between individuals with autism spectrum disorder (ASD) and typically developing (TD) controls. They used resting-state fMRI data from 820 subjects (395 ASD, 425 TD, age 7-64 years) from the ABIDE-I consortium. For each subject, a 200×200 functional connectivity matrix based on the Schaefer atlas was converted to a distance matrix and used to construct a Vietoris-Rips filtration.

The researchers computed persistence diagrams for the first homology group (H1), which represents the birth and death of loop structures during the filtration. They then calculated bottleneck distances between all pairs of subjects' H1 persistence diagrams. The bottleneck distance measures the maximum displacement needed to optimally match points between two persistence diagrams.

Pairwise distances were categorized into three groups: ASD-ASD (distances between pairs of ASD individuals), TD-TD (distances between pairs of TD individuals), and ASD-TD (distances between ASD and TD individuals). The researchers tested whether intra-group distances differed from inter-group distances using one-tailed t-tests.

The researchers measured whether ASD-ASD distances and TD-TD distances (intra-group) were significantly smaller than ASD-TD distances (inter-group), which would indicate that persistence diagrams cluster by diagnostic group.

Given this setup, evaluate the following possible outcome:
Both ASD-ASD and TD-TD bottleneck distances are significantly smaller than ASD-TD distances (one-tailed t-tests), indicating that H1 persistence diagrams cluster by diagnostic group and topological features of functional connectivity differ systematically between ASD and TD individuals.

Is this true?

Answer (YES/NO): YES